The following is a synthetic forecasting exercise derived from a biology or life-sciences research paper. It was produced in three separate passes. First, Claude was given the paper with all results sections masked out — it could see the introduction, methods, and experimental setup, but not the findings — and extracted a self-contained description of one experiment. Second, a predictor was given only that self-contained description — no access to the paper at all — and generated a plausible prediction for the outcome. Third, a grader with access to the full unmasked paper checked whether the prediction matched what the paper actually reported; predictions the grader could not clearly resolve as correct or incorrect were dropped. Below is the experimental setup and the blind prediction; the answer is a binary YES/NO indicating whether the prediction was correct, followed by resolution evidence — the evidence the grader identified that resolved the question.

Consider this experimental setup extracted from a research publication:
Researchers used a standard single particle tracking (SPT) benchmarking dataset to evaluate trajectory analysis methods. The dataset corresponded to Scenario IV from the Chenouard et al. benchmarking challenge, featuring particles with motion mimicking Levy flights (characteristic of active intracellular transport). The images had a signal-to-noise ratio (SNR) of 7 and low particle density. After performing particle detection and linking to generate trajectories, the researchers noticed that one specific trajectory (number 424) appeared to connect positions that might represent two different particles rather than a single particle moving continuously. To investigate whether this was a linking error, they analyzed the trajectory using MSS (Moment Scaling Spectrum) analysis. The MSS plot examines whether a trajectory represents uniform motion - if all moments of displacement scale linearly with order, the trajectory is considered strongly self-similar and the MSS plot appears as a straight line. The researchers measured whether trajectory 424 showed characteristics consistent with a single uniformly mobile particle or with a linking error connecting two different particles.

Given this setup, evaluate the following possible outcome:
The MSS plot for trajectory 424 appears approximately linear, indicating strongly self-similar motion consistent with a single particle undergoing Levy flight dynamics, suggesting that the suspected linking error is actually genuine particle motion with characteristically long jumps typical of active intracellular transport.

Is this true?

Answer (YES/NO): NO